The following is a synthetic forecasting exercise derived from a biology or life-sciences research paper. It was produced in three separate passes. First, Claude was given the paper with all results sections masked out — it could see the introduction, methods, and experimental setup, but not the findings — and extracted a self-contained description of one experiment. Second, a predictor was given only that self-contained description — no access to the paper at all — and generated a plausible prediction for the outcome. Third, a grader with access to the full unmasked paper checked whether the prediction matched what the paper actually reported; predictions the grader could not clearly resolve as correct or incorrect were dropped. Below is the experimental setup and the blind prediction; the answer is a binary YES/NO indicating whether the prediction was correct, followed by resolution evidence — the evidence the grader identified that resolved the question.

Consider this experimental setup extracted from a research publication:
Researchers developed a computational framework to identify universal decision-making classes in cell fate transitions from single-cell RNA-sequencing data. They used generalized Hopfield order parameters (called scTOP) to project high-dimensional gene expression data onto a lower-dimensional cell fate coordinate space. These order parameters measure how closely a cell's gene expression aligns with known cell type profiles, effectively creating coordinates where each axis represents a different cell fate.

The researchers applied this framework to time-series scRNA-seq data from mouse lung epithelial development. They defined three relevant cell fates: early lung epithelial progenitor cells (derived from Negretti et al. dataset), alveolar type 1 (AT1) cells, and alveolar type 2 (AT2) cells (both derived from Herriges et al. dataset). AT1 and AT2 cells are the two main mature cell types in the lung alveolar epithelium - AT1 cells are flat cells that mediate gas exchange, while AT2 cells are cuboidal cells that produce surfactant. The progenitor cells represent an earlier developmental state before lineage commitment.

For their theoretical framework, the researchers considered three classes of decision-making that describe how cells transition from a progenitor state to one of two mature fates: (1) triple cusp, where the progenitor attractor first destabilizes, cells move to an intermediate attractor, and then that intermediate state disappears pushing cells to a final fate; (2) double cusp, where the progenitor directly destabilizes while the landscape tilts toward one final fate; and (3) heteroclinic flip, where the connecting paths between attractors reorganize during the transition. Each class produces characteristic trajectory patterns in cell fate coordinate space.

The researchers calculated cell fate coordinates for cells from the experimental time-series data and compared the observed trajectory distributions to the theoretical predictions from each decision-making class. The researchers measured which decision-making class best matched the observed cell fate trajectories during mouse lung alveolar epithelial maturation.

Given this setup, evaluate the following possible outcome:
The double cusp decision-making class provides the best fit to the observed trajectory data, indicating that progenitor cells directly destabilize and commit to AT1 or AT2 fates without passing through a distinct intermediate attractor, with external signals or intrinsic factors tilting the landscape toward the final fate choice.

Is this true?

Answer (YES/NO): NO